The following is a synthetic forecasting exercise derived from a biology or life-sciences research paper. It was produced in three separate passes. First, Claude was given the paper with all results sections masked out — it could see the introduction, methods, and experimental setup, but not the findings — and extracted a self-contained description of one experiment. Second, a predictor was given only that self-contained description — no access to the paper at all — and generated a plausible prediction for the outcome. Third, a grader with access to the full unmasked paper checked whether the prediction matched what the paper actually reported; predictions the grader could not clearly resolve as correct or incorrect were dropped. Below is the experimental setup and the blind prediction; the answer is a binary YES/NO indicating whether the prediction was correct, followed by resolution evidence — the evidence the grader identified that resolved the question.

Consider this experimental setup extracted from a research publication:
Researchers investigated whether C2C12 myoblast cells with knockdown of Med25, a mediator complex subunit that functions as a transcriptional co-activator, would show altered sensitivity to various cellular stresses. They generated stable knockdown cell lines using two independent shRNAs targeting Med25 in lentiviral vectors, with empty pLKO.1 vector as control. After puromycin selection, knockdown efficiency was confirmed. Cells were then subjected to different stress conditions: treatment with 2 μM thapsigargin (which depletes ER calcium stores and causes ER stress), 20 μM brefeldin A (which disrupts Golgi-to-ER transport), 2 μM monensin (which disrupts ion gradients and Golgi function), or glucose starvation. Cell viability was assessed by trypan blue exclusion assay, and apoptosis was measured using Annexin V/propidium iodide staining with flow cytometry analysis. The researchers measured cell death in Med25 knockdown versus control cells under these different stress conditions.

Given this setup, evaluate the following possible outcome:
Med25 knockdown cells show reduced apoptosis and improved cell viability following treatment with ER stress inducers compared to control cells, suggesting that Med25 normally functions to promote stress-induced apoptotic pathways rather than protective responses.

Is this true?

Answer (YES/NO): YES